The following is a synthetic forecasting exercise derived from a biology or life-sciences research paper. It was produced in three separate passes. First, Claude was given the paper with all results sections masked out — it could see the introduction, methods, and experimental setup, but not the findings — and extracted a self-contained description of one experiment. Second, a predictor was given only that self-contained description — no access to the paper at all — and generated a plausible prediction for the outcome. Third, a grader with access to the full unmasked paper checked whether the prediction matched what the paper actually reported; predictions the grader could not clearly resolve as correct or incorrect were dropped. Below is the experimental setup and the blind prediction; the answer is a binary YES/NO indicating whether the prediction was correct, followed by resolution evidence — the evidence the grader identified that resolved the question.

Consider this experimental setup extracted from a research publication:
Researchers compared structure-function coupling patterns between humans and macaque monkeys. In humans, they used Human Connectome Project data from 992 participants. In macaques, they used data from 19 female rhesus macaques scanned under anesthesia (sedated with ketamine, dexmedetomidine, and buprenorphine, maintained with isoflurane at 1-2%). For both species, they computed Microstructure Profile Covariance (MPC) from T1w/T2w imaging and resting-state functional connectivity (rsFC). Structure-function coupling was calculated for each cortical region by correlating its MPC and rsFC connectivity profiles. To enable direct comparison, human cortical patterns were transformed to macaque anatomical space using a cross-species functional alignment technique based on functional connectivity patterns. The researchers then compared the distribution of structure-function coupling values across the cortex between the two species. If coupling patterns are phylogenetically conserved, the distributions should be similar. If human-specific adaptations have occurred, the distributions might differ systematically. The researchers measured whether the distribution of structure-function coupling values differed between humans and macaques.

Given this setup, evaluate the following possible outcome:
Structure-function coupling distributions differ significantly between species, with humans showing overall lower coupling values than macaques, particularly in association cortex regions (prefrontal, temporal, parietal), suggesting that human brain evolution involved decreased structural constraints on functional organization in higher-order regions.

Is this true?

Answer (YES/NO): YES